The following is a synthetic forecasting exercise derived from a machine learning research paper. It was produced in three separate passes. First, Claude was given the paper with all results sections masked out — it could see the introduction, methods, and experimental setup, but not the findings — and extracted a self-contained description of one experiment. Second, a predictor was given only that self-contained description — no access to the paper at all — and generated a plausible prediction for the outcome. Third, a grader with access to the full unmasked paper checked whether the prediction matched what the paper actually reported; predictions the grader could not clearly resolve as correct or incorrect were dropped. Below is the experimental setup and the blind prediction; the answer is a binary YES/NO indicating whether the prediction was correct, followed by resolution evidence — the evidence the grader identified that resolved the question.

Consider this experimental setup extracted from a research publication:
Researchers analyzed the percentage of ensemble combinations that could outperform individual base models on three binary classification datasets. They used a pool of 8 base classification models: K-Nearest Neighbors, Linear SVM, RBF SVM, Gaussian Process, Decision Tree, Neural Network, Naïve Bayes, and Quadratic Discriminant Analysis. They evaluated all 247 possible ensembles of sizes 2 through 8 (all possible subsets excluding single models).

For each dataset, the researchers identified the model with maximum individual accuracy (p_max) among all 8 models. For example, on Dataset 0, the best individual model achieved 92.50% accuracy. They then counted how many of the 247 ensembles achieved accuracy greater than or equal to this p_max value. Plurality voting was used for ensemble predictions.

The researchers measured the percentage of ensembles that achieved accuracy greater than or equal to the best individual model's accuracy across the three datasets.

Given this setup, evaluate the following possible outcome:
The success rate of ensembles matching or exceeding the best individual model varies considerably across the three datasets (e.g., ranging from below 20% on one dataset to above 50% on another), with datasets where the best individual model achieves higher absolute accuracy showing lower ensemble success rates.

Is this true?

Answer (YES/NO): NO